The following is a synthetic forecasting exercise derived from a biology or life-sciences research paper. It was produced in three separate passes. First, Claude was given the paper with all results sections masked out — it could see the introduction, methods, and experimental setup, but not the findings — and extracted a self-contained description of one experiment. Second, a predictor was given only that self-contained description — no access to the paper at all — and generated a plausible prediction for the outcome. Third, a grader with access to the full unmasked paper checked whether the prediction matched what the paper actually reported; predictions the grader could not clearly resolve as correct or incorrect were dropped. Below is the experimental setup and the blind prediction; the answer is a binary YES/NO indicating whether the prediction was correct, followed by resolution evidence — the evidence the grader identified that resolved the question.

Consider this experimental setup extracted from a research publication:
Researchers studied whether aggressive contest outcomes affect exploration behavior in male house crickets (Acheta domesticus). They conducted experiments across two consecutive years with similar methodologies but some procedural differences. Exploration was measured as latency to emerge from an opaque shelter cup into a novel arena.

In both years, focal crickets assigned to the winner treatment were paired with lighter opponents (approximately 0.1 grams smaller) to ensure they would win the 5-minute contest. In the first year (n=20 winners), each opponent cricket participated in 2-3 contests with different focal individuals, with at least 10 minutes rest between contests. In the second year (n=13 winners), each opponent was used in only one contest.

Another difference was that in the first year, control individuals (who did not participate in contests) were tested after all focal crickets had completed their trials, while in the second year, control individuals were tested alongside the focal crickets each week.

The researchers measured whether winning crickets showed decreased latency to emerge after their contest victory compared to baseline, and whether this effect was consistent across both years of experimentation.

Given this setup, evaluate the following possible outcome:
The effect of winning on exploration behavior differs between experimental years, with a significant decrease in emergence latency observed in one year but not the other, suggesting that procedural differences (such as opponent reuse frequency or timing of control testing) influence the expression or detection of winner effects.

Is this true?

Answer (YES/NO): YES